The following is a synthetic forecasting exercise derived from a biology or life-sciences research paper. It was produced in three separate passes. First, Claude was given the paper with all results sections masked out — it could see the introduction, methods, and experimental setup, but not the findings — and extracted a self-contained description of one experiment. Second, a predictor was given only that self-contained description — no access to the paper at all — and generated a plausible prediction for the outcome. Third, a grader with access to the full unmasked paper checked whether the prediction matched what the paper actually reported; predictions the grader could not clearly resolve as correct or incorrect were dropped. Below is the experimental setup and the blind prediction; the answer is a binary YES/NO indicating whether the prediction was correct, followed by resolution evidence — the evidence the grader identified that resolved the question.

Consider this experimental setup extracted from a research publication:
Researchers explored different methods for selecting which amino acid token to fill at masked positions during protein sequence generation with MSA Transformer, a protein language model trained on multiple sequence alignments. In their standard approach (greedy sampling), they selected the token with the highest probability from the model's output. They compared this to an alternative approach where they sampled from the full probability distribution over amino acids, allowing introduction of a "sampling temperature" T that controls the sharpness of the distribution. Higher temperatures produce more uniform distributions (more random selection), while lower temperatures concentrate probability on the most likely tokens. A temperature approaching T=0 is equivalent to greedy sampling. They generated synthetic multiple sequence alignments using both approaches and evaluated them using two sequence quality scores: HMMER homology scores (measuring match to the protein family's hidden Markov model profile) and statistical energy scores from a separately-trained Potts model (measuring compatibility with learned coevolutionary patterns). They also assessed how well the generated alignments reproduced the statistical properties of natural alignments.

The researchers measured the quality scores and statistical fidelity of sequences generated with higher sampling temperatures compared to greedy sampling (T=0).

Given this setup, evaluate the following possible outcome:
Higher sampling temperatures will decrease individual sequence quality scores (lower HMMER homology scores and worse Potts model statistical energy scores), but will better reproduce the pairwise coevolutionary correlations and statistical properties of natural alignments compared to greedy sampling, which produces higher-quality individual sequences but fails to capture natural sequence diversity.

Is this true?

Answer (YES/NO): NO